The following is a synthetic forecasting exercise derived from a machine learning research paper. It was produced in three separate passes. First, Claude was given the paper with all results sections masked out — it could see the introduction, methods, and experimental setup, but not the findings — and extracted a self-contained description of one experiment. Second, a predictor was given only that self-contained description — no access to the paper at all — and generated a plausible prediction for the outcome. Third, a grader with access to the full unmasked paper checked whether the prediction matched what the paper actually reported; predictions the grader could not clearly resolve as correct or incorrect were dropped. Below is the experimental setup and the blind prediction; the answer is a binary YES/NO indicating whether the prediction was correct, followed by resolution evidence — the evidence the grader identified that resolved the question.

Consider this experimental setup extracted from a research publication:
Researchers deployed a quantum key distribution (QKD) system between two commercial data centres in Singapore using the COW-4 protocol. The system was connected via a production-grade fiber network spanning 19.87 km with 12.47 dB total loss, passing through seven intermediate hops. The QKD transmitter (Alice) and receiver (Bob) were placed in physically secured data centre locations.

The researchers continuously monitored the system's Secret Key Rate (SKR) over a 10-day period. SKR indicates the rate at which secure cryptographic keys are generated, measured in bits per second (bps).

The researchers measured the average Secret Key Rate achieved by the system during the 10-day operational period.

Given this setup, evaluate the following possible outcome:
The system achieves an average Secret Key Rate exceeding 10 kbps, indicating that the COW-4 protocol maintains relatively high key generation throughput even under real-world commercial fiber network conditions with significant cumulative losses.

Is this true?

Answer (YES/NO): NO